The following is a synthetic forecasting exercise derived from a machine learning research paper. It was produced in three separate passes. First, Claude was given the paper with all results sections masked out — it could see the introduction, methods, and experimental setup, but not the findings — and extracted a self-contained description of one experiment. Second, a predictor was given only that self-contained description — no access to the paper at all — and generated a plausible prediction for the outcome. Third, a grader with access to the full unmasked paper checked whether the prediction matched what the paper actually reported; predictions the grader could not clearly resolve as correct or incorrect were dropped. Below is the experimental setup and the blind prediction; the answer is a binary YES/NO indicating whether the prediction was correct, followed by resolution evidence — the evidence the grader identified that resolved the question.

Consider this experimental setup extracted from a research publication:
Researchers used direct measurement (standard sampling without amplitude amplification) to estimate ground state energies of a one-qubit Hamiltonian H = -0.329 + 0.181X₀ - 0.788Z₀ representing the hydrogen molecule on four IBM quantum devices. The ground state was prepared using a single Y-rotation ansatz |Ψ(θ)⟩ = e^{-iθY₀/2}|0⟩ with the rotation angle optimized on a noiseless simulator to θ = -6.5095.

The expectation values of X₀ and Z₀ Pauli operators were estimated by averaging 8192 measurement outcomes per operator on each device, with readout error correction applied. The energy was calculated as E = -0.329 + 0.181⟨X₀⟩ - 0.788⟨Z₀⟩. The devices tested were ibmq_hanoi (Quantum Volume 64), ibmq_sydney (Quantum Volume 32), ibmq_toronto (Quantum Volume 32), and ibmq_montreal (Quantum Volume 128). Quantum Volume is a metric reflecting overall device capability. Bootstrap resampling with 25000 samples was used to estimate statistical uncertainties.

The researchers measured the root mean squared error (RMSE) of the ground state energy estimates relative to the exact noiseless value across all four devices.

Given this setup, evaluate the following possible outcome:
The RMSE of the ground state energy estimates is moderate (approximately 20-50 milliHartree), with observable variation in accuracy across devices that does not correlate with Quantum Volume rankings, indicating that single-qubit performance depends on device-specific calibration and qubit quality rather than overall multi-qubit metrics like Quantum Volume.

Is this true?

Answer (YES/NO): NO